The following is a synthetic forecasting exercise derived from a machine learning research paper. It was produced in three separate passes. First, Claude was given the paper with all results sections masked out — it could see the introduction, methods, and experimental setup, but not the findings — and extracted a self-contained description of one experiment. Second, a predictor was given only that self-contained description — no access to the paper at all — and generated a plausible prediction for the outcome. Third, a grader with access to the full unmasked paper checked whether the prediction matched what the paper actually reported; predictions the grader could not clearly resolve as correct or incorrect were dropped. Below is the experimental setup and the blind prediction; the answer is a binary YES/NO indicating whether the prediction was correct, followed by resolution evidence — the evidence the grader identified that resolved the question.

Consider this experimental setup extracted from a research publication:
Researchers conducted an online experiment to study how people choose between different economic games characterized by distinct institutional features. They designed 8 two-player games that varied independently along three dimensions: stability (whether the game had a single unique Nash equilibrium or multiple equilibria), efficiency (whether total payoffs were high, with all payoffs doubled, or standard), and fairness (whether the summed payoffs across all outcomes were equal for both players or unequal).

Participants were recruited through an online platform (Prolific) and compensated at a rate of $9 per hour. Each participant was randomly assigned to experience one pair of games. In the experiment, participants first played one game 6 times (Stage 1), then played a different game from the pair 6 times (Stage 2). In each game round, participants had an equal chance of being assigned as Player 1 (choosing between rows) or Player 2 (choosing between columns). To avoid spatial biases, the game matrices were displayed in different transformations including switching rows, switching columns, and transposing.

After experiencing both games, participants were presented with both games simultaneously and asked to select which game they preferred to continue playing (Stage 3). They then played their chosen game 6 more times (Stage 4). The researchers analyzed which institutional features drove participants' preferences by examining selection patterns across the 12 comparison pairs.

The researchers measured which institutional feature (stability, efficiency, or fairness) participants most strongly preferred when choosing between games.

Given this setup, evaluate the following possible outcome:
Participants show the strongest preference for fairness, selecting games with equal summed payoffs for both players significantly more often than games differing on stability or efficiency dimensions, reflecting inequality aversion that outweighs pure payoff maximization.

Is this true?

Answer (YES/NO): NO